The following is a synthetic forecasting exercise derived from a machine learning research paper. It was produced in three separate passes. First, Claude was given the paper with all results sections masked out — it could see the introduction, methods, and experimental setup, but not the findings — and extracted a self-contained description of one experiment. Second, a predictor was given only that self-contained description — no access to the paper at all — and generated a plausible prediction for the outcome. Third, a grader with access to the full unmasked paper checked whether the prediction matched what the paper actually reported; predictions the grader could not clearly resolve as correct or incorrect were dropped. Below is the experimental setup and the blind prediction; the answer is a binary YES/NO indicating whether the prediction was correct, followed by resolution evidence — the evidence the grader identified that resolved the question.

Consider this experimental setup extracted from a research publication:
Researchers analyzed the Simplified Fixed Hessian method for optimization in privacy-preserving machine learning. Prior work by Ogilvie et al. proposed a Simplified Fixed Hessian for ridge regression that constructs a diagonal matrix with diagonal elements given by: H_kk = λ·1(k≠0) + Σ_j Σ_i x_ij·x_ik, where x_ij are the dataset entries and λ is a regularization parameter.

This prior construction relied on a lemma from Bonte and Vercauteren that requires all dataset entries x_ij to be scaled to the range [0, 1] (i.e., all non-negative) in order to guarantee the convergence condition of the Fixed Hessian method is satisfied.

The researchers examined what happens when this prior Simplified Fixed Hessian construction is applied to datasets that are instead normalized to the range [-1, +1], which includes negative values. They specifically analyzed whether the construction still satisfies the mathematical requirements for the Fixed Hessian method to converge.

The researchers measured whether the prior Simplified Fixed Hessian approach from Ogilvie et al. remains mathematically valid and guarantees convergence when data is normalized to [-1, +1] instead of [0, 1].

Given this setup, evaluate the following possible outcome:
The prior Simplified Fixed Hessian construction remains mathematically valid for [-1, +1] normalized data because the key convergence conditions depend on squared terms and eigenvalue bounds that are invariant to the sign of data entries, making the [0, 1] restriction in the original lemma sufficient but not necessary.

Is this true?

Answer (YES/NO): NO